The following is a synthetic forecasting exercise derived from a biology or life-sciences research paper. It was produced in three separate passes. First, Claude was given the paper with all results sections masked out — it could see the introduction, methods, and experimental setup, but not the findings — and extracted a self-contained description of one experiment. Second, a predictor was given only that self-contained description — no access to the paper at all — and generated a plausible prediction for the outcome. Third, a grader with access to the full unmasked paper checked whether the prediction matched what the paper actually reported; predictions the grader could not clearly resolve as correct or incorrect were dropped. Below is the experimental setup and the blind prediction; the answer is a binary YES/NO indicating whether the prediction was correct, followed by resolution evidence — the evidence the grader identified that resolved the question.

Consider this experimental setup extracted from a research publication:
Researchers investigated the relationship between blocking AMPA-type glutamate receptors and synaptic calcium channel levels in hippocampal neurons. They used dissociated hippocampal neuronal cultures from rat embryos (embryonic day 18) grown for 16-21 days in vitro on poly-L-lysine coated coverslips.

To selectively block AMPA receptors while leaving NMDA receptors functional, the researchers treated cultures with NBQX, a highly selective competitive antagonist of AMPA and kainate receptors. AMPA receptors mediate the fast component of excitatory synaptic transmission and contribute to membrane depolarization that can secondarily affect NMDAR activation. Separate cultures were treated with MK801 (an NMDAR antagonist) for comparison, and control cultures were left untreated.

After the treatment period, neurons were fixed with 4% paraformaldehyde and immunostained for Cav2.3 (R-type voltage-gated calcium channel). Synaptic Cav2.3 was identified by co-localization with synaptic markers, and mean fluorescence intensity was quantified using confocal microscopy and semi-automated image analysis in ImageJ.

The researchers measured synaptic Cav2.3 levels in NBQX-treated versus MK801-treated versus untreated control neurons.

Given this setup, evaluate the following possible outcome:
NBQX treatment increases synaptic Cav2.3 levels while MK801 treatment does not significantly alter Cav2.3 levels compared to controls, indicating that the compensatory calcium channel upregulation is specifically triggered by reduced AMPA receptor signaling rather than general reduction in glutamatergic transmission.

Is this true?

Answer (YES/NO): NO